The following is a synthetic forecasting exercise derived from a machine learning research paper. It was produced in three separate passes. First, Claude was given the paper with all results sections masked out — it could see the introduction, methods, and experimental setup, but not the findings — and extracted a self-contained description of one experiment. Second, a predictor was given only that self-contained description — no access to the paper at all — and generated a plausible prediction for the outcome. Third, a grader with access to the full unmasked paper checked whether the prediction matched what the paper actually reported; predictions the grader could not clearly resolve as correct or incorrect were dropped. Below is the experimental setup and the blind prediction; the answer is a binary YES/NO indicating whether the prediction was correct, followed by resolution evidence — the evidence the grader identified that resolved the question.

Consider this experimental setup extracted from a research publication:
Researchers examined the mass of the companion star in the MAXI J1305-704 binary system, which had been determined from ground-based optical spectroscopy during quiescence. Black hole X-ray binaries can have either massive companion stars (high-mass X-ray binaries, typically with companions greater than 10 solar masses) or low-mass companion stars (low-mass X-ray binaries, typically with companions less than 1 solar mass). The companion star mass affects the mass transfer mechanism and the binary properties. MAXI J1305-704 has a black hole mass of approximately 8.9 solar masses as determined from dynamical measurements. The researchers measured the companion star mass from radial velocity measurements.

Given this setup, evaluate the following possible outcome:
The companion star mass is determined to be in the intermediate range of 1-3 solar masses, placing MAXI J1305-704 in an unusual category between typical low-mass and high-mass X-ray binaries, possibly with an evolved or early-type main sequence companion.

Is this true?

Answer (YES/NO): NO